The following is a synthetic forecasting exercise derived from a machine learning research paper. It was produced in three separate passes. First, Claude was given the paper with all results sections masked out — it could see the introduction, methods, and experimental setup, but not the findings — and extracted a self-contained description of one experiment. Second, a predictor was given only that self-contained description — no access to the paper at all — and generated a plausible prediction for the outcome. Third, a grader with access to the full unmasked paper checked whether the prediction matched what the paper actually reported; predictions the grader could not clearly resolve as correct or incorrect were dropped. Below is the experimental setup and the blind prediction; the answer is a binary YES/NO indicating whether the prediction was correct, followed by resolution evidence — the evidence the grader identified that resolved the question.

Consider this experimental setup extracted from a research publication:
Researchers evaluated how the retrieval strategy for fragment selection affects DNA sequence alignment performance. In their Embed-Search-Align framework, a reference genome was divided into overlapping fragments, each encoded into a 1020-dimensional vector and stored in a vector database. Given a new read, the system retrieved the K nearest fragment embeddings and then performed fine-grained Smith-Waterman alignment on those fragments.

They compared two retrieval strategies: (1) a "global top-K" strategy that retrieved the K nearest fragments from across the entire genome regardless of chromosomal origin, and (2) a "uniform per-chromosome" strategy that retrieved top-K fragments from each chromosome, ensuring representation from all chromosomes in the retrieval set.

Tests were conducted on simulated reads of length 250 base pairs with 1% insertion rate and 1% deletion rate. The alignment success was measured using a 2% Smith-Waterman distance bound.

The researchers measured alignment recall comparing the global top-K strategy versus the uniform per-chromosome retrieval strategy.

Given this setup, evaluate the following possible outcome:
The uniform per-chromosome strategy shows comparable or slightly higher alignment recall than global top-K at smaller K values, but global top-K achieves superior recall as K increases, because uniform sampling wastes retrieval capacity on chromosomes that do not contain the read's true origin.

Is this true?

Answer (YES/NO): NO